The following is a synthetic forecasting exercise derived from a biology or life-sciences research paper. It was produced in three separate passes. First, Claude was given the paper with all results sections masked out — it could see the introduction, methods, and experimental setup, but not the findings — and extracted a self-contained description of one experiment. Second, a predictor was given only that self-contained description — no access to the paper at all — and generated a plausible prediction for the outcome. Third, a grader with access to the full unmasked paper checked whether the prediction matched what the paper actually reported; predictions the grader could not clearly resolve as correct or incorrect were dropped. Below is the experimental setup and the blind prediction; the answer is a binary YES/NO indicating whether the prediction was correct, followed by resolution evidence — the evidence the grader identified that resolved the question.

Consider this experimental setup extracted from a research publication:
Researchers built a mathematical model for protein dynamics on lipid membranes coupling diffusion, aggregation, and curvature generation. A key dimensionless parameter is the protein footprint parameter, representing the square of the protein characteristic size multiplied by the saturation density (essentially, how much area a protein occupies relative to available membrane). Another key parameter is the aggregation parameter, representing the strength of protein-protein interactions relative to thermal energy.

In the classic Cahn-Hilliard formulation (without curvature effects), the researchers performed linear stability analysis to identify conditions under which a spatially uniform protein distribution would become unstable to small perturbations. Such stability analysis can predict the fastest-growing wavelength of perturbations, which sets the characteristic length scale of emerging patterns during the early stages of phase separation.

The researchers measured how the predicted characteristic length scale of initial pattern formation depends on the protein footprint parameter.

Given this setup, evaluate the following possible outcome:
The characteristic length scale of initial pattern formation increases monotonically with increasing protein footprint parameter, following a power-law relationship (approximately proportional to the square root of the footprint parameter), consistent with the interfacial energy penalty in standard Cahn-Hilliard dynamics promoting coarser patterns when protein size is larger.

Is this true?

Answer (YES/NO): NO